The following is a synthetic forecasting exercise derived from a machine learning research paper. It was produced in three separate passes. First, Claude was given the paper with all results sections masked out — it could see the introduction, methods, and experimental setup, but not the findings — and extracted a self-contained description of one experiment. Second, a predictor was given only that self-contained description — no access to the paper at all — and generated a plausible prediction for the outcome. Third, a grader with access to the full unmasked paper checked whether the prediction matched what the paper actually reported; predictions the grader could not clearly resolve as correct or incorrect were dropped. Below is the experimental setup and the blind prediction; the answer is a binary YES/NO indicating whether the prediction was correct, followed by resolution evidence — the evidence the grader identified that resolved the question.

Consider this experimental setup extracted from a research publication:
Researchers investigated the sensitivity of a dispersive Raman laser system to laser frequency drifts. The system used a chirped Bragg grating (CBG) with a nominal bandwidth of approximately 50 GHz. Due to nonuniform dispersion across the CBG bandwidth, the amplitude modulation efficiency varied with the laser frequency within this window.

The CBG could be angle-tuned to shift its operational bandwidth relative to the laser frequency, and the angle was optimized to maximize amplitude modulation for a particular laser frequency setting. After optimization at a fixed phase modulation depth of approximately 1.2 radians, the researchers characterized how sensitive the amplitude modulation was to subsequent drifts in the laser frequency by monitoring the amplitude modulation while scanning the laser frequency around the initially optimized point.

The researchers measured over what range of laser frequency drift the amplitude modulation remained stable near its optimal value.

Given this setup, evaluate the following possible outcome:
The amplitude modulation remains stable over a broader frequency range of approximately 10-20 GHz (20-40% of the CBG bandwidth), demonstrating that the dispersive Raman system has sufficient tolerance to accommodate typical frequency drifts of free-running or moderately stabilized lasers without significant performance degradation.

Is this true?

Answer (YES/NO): NO